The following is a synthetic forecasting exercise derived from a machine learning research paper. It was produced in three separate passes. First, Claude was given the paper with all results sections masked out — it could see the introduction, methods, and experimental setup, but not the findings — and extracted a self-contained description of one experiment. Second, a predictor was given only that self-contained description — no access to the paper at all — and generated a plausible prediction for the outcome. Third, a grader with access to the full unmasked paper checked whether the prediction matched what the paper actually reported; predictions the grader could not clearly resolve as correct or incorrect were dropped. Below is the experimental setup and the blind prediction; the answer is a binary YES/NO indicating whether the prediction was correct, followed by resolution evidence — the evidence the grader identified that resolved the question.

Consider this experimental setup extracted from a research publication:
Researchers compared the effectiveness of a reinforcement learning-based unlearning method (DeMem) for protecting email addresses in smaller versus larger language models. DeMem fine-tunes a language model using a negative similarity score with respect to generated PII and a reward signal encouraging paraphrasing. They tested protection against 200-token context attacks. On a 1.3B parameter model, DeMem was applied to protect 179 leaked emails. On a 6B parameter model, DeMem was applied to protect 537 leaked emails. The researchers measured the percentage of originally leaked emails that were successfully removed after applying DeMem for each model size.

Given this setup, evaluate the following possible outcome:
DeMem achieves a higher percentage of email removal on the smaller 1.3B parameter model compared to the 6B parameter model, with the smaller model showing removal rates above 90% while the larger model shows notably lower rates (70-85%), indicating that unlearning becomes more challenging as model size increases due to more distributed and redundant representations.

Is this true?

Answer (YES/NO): NO